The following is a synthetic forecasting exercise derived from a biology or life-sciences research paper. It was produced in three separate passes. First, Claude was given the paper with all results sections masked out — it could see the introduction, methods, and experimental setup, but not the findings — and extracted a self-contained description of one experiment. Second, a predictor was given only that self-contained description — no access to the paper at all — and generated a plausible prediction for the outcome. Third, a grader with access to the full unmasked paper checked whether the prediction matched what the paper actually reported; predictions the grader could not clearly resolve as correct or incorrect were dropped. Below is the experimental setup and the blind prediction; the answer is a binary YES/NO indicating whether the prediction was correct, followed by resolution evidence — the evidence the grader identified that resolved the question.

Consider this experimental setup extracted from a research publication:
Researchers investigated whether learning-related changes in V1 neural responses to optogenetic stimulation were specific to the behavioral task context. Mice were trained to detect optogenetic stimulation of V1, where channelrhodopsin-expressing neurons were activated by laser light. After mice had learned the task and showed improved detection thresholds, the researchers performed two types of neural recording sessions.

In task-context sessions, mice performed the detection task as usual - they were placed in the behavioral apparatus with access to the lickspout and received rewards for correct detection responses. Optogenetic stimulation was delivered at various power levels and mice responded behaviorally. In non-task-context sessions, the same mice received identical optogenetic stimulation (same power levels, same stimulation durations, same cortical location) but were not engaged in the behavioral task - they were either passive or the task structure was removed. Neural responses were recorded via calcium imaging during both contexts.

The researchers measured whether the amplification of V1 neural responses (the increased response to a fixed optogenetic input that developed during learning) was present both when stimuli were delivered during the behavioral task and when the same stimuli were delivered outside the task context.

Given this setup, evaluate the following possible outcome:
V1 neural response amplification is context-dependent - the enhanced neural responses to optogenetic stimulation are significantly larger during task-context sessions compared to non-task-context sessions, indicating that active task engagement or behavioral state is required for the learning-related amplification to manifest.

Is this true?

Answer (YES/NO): YES